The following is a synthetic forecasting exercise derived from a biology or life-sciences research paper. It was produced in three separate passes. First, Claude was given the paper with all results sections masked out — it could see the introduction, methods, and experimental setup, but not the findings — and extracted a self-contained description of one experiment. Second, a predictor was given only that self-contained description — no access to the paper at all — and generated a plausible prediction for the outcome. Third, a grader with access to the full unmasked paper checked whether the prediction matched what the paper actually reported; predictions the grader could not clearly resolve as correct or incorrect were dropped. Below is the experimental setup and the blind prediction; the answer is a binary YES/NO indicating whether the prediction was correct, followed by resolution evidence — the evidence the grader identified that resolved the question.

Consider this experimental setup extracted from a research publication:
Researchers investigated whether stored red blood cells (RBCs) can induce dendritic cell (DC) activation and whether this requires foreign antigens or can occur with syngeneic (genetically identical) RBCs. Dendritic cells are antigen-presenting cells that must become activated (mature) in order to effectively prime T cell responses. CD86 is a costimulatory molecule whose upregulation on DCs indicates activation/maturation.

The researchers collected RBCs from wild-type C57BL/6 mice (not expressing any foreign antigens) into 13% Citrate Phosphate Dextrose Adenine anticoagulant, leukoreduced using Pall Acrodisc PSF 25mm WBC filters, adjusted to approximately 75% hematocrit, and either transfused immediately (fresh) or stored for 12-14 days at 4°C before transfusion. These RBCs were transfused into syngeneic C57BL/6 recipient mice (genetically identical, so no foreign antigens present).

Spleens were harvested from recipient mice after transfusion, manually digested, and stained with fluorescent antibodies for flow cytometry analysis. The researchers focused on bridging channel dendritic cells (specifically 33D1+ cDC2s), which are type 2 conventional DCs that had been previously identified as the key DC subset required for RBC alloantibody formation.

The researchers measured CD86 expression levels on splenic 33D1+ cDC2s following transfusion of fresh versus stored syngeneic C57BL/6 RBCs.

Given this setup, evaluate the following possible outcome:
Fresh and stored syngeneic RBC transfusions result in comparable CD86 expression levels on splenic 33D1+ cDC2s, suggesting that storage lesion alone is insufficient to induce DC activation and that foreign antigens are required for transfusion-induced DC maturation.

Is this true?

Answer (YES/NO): NO